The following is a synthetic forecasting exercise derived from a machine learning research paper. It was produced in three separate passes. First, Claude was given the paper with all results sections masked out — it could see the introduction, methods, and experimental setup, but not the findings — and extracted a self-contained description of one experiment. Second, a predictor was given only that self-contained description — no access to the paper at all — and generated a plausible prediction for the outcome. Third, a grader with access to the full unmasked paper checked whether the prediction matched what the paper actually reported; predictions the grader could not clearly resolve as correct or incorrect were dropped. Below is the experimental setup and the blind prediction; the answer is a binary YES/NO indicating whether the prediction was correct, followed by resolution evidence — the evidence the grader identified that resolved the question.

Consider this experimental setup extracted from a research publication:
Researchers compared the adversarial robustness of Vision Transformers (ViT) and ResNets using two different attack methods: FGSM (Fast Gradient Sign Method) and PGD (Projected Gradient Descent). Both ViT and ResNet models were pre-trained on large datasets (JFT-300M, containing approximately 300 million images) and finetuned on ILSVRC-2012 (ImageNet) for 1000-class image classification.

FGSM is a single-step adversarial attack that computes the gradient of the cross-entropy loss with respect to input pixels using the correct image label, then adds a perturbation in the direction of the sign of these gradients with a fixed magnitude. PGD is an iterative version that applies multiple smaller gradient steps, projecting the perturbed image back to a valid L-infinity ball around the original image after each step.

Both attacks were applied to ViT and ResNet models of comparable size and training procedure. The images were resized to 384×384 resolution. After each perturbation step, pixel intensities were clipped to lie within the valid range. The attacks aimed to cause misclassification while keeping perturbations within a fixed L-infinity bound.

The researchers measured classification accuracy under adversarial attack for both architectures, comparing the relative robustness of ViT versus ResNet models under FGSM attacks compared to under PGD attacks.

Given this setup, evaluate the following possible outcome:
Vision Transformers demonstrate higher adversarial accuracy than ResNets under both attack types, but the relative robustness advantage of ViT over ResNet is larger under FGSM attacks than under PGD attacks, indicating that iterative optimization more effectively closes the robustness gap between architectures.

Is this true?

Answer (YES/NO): NO